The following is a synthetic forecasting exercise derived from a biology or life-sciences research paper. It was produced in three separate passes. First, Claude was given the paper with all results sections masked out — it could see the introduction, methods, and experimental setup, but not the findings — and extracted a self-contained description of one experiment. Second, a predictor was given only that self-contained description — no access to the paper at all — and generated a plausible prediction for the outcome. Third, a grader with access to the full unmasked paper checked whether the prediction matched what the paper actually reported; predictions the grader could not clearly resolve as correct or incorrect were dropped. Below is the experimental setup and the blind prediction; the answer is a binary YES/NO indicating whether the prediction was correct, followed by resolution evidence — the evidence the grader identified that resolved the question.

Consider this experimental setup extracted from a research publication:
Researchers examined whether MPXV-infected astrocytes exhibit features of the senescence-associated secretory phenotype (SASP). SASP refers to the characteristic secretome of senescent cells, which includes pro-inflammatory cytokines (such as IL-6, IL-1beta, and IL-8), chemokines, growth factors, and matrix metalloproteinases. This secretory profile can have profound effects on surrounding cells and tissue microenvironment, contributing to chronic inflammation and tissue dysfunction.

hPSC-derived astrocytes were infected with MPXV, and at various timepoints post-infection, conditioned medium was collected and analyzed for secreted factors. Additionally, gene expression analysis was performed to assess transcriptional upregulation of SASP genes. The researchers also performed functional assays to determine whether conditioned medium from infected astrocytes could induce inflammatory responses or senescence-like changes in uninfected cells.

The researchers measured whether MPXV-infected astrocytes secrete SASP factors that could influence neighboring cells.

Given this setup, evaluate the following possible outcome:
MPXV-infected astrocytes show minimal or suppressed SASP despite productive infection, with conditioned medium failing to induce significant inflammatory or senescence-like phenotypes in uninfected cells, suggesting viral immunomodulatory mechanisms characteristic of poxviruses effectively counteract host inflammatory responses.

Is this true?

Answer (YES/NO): NO